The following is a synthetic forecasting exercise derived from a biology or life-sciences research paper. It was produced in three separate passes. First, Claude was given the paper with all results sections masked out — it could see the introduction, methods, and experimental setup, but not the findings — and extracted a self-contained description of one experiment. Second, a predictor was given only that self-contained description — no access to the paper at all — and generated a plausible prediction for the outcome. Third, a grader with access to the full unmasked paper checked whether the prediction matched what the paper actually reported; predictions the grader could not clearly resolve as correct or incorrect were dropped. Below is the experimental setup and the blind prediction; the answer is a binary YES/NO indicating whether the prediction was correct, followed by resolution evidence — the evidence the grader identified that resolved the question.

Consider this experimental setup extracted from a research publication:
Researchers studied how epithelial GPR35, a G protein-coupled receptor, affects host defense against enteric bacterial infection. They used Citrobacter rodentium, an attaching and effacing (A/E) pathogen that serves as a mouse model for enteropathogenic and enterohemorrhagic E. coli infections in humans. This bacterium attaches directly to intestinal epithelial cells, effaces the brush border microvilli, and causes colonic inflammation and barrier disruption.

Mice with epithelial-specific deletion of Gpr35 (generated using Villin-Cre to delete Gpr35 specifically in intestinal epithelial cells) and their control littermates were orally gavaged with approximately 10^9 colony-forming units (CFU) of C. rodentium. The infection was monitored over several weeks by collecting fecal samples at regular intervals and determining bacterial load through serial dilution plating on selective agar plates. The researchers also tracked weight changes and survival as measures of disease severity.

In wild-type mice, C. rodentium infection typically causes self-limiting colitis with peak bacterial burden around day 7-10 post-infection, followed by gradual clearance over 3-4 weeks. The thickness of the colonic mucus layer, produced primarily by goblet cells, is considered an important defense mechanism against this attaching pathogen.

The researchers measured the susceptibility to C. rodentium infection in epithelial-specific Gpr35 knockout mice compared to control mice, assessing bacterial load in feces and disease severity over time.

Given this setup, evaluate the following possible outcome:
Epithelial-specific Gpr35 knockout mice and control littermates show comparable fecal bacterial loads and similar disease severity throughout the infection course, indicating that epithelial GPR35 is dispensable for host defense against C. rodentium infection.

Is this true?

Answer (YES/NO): NO